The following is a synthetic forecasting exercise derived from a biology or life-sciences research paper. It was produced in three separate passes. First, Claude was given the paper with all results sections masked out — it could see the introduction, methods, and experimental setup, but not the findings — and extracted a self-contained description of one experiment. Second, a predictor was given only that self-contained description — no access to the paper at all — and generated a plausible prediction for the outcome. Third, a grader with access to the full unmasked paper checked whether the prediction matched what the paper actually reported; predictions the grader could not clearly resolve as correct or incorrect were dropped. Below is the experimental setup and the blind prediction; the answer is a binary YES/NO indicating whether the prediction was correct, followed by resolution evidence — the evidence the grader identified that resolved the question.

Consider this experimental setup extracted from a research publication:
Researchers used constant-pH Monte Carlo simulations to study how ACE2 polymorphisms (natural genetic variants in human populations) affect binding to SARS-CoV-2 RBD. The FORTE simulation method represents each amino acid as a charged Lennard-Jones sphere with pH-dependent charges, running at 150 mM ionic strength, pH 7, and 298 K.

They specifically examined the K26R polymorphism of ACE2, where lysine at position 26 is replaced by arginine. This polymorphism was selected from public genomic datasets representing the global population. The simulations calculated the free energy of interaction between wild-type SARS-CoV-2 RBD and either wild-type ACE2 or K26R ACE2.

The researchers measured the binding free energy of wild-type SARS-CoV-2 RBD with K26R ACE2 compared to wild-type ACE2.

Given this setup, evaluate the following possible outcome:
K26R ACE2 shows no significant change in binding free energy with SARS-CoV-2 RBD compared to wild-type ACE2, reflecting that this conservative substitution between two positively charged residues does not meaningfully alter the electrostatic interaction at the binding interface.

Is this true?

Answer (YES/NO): NO